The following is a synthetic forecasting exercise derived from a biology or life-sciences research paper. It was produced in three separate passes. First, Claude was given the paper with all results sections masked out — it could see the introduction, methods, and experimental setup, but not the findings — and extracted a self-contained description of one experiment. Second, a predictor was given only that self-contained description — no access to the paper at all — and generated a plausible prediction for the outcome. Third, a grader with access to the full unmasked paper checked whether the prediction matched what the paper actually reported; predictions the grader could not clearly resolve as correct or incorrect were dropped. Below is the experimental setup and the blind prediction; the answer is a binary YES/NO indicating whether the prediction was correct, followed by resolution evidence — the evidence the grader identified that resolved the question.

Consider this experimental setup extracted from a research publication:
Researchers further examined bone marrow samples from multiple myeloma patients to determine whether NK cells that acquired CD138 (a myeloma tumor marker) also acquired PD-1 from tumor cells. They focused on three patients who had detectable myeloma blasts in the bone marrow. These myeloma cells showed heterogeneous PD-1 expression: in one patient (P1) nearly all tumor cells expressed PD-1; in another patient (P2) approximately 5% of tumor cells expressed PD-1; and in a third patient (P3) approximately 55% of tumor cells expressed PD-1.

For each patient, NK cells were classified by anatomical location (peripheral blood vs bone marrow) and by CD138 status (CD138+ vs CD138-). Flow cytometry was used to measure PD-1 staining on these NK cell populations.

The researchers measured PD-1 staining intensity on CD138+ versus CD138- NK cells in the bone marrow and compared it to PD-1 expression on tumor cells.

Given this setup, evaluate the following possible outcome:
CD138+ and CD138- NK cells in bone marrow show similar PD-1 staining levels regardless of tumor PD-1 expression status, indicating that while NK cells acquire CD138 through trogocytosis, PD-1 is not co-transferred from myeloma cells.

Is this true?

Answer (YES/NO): NO